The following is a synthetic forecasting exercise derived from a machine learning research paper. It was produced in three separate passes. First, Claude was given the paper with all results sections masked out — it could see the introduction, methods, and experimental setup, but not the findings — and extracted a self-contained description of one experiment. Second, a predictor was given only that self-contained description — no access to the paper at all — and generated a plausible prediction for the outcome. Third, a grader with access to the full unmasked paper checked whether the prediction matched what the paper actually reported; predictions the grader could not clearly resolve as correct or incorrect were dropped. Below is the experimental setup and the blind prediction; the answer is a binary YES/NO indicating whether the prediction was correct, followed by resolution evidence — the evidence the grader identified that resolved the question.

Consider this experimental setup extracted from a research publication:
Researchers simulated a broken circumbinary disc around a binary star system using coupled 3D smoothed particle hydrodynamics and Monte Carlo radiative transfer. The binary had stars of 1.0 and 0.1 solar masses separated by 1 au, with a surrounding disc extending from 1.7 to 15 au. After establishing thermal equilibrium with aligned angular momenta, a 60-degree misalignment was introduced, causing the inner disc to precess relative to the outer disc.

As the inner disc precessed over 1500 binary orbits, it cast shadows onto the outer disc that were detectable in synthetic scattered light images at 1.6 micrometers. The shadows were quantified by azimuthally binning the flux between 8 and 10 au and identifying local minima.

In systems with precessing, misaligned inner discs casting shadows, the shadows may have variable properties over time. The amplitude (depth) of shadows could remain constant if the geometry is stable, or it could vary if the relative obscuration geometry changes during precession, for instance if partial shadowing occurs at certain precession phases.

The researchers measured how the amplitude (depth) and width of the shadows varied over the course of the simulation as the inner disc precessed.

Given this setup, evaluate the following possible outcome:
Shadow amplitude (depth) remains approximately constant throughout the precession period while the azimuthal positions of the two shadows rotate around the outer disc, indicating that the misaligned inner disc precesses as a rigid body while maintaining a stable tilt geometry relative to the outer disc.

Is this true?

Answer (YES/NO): NO